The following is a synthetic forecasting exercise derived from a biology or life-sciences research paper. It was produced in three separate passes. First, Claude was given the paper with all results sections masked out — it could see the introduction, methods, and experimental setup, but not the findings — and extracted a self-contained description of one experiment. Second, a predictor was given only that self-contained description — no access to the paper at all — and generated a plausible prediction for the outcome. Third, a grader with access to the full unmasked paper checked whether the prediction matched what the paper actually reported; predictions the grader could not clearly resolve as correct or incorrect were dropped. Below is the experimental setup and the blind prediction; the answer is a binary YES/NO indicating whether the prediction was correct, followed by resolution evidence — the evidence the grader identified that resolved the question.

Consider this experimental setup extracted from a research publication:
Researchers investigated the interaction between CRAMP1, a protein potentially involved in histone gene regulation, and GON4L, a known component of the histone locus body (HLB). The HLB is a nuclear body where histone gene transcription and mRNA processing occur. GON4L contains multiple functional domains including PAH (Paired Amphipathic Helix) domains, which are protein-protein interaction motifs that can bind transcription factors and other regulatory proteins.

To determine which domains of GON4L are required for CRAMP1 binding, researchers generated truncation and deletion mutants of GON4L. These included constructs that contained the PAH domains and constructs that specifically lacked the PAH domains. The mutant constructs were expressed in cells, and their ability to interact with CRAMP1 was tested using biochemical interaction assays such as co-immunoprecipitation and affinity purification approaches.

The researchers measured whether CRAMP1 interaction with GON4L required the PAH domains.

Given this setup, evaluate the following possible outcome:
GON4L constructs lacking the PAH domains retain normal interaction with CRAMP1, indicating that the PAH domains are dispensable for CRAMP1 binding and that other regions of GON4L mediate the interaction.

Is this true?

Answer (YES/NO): NO